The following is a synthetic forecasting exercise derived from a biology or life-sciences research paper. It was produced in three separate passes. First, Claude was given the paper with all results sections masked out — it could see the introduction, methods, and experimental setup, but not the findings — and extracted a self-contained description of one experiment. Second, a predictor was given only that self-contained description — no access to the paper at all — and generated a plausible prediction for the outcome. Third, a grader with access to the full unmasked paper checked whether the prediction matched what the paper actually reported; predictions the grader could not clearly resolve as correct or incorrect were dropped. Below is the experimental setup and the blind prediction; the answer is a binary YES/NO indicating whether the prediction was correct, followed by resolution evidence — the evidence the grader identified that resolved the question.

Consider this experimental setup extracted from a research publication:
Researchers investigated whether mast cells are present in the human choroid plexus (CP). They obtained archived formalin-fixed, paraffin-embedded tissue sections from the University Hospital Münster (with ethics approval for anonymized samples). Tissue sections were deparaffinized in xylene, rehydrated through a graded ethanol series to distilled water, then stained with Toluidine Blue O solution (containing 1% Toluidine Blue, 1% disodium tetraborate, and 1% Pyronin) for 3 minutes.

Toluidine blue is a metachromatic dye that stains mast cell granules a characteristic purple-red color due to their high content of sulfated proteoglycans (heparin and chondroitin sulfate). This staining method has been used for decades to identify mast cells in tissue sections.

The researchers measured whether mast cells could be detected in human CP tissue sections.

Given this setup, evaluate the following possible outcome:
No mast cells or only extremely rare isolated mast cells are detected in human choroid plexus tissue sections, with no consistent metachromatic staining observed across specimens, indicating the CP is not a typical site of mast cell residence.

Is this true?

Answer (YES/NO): NO